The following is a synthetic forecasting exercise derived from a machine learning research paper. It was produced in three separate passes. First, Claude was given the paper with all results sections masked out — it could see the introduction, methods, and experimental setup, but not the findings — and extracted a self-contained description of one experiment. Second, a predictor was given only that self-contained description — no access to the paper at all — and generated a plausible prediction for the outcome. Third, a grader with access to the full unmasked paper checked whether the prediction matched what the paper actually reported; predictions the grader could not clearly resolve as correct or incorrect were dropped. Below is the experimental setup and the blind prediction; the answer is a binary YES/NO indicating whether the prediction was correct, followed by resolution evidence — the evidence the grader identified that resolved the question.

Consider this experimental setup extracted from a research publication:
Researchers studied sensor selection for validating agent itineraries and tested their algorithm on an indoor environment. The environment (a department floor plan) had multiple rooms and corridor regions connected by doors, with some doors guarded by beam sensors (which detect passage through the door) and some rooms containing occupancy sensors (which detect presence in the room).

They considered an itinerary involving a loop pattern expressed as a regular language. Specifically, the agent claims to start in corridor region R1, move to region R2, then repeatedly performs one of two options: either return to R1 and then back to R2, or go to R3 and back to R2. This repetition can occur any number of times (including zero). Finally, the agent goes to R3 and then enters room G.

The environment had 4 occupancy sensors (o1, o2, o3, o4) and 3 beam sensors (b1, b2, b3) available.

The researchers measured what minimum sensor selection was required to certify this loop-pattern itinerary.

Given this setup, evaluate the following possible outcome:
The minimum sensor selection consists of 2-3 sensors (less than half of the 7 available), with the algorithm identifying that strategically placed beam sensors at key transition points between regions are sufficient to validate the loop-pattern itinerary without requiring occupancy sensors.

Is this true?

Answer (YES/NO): NO